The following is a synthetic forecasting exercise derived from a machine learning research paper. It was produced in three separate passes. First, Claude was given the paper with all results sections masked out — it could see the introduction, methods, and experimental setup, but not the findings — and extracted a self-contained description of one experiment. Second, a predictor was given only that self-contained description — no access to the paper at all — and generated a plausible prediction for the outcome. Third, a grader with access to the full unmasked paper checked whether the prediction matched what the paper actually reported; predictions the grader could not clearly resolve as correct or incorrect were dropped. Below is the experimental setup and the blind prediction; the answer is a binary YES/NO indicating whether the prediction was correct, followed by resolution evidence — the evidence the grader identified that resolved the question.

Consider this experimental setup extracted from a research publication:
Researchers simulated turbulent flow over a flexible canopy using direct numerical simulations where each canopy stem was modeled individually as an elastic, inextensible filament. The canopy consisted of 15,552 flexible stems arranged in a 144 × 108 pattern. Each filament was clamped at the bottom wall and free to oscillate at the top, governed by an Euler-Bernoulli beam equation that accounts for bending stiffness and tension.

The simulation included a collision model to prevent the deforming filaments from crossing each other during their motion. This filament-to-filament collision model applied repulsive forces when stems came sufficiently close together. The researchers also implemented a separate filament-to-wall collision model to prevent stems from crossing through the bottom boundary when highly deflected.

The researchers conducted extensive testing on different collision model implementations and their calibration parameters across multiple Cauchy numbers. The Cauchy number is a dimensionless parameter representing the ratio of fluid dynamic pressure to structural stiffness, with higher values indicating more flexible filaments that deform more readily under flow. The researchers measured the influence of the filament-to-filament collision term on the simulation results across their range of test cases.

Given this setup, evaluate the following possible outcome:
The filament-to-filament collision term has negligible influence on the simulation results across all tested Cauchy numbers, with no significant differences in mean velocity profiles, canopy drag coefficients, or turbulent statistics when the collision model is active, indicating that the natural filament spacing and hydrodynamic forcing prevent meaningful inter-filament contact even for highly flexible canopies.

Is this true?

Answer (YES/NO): NO